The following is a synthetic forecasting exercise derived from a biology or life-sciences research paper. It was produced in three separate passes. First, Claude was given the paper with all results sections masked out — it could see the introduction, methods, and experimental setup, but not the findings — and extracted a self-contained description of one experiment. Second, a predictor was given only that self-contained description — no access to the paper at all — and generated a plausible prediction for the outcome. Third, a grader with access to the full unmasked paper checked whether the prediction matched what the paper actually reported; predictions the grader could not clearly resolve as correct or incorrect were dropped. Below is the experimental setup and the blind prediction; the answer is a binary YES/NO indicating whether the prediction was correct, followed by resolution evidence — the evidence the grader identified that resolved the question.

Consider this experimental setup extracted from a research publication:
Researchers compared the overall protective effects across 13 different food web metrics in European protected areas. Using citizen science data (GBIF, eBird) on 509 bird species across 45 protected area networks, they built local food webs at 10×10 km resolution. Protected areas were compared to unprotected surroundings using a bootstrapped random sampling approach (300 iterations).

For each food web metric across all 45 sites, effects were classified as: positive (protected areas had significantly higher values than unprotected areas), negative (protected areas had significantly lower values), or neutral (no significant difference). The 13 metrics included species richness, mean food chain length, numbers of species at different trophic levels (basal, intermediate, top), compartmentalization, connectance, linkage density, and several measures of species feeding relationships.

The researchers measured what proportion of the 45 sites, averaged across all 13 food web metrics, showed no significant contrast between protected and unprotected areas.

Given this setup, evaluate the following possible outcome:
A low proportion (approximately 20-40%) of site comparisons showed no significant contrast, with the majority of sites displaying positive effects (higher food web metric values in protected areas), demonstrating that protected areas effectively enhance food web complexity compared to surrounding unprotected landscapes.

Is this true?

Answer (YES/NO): NO